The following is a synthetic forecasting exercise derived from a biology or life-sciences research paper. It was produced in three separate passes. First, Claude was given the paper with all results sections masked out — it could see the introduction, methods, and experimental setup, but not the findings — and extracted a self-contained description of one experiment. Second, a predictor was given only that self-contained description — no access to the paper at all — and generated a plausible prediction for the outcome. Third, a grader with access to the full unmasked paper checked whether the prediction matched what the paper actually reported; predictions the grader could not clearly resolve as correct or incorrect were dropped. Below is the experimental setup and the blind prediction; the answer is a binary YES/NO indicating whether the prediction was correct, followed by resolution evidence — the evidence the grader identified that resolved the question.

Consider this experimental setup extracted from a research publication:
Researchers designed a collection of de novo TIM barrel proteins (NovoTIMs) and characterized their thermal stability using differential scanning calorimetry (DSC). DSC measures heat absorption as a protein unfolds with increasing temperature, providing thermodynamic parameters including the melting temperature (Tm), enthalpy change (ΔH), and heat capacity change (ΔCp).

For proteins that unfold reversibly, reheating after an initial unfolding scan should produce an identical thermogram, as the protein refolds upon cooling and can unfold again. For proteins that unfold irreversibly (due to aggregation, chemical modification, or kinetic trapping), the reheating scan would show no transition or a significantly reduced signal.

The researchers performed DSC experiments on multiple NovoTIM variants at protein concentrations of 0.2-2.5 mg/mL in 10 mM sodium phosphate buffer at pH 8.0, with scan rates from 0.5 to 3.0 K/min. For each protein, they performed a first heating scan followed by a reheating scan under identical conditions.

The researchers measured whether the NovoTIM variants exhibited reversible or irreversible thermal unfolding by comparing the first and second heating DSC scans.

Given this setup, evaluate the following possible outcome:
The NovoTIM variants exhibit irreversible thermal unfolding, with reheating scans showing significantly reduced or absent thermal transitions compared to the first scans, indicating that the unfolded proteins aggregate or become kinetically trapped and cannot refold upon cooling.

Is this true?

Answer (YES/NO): NO